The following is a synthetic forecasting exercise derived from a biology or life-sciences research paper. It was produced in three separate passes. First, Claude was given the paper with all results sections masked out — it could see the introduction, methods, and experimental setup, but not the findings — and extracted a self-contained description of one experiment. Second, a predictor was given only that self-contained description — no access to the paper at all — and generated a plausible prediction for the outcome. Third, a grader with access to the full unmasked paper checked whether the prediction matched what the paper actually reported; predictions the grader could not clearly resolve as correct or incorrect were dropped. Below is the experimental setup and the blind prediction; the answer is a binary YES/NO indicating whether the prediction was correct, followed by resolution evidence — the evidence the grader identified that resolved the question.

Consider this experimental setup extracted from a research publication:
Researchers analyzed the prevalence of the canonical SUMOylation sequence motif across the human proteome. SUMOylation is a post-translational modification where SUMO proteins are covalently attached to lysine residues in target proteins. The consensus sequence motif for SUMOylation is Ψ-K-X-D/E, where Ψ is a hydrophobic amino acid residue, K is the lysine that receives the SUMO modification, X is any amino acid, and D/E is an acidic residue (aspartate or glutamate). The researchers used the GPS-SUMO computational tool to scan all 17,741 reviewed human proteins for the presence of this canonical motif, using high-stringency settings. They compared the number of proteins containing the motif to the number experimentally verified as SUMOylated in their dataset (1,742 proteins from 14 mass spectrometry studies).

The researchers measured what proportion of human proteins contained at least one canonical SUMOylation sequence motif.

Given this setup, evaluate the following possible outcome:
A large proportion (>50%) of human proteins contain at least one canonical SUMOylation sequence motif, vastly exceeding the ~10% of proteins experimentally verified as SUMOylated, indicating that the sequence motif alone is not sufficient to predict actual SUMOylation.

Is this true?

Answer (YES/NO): NO